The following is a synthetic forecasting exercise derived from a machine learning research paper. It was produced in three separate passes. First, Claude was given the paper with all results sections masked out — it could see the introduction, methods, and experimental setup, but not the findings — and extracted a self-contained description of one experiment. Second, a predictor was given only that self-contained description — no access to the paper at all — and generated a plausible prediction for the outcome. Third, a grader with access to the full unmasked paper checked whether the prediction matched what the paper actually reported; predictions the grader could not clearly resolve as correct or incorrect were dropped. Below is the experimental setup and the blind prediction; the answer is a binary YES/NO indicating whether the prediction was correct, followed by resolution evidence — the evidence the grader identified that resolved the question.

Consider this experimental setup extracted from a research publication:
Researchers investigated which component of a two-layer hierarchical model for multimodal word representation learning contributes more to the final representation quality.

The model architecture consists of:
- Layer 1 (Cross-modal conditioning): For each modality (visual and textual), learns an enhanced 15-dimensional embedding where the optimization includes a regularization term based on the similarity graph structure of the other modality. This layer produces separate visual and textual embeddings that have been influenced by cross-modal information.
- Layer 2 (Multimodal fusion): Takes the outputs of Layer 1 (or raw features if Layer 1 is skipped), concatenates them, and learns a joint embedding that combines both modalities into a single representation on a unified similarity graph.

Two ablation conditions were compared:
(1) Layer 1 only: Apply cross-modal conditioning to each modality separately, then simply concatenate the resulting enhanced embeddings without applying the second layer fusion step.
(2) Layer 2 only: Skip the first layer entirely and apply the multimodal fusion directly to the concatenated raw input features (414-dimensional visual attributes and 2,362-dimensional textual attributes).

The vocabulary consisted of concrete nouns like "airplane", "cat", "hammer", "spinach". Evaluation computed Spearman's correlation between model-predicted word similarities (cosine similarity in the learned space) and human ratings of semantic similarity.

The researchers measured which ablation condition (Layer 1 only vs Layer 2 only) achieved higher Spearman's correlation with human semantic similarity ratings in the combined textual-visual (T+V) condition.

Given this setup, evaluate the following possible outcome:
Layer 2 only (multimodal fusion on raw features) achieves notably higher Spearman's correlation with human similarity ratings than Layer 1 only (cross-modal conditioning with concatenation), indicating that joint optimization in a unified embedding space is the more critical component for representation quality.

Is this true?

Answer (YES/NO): NO